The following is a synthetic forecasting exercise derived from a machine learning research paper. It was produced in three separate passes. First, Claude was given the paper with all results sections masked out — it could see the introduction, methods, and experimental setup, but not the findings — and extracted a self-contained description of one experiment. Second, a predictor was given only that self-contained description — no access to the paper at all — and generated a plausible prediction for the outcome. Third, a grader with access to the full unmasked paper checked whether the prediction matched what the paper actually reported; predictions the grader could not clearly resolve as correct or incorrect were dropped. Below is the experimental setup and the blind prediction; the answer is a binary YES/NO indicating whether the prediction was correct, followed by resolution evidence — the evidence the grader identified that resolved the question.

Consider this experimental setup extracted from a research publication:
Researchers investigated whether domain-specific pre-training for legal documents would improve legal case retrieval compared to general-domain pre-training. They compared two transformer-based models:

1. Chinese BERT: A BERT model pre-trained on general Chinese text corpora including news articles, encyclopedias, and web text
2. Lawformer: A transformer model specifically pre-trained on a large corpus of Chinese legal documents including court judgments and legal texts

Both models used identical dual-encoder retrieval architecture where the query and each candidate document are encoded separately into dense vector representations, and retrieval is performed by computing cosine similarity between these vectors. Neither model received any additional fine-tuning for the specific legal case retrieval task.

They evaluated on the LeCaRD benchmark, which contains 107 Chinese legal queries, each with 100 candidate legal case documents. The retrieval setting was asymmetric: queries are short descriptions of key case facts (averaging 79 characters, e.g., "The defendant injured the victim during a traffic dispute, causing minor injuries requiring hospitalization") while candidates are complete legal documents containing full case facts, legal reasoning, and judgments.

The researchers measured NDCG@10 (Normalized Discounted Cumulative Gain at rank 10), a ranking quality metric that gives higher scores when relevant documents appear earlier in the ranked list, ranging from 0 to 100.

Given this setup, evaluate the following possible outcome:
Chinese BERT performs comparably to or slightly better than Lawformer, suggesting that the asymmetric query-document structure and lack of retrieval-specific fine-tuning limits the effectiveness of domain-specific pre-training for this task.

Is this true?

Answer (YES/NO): NO